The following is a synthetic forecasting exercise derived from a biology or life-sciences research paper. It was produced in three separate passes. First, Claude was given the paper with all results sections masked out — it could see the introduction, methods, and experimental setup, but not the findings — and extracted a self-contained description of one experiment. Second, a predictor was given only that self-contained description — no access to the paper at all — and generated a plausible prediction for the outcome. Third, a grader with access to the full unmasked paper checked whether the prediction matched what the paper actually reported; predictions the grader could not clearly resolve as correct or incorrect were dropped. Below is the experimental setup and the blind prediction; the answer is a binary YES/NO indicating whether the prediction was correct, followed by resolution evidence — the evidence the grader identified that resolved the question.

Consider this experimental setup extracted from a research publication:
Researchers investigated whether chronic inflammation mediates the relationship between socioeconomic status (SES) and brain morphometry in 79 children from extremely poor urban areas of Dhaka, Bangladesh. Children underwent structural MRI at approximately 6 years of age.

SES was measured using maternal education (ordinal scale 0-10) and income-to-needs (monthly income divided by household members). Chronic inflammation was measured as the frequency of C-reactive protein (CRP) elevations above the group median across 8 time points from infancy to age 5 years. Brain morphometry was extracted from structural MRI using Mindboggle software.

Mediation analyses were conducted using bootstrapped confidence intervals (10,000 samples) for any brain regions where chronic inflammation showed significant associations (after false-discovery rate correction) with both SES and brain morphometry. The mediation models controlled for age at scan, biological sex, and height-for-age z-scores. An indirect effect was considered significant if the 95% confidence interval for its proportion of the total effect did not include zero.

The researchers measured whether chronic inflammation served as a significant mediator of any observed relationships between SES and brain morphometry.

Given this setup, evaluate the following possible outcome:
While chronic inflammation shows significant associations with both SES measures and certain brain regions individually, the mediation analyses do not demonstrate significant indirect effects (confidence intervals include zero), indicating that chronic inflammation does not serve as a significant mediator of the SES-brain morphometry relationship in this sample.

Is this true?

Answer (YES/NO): NO